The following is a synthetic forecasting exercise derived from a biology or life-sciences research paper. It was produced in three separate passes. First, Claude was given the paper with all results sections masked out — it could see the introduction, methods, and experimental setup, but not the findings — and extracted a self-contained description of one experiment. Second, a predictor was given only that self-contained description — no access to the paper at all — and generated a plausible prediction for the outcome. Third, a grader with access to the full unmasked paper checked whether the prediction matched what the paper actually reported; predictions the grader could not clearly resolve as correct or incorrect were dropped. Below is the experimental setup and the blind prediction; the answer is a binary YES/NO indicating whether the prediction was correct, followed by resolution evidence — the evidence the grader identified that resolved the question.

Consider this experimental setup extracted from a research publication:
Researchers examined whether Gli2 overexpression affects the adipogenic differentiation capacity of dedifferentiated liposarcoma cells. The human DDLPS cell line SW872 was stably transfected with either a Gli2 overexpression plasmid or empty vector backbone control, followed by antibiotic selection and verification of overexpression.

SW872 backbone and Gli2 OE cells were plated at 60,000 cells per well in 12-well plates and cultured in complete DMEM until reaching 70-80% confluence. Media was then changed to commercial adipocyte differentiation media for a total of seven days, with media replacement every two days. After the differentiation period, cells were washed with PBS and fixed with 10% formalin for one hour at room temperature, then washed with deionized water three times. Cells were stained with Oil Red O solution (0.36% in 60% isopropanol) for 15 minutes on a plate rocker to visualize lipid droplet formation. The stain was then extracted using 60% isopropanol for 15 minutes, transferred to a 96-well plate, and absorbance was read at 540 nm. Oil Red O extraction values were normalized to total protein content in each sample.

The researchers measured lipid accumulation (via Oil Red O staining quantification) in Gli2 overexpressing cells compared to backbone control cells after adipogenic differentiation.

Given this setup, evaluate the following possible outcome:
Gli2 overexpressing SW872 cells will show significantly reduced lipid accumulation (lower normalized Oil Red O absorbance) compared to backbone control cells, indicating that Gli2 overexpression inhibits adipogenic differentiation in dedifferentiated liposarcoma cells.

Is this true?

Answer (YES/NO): YES